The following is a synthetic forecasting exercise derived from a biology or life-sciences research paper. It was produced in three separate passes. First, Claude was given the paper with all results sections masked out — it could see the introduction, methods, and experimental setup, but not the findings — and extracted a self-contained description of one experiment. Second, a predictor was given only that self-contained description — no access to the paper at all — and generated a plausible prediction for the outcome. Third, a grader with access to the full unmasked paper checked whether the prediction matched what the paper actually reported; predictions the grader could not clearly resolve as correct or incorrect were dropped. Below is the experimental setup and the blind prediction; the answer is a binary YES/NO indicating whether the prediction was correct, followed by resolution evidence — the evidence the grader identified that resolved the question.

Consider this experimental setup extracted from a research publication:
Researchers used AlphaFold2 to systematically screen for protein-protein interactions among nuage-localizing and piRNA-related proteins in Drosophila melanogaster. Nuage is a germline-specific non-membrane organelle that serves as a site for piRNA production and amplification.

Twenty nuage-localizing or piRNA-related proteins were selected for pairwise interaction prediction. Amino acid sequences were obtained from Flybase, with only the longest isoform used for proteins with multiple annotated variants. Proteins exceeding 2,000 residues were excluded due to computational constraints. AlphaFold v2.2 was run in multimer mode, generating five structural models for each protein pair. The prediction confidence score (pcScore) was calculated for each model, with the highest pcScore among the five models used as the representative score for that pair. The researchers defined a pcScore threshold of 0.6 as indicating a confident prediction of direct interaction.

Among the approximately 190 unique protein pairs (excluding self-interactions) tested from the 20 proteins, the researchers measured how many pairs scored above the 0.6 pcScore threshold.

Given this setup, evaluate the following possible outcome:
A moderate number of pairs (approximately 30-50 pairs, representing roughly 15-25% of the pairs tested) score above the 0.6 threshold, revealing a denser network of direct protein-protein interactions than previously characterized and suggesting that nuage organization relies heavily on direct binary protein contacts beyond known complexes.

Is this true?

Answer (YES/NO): NO